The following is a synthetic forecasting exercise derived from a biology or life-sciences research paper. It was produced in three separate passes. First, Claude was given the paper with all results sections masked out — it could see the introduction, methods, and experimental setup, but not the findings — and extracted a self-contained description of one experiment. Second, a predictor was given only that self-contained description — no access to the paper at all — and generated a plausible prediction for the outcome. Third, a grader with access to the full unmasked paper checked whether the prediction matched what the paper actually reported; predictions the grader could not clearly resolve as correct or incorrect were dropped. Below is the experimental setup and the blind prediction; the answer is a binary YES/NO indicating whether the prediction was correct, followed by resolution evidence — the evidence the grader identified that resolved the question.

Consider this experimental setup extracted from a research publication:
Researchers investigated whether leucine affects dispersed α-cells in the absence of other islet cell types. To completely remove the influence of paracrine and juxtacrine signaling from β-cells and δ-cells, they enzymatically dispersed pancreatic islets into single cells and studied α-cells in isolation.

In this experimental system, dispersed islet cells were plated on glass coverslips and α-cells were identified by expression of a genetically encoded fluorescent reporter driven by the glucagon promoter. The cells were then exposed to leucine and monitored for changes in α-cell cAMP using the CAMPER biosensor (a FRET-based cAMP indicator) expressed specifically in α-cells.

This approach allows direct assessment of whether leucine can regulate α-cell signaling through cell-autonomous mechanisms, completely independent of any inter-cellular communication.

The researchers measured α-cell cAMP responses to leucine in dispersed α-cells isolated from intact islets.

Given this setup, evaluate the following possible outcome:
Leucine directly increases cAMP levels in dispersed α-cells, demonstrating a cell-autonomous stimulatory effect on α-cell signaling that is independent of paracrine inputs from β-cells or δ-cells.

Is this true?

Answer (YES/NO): NO